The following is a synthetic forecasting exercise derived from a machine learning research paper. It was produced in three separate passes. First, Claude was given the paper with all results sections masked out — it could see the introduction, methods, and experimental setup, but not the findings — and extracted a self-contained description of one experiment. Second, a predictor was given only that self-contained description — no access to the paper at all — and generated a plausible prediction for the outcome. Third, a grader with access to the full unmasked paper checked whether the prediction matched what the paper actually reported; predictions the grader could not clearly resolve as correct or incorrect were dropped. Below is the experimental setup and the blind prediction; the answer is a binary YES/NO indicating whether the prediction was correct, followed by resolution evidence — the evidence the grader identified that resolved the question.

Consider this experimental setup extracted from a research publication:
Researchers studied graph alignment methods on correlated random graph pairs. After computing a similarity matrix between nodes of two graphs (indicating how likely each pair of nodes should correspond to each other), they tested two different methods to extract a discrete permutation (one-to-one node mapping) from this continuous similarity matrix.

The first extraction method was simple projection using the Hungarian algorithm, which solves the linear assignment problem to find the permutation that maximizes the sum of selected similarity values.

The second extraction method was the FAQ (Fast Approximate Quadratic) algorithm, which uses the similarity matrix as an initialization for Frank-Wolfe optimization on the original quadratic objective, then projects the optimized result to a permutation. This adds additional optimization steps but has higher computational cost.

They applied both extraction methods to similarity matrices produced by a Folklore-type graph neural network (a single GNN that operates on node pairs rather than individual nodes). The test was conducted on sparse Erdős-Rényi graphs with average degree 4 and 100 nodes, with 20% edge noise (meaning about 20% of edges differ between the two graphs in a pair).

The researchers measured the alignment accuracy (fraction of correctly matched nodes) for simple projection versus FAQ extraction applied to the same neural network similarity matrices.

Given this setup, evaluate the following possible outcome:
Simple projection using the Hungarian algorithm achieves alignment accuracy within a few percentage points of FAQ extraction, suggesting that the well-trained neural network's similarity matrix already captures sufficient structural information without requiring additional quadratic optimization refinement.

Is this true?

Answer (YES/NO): NO